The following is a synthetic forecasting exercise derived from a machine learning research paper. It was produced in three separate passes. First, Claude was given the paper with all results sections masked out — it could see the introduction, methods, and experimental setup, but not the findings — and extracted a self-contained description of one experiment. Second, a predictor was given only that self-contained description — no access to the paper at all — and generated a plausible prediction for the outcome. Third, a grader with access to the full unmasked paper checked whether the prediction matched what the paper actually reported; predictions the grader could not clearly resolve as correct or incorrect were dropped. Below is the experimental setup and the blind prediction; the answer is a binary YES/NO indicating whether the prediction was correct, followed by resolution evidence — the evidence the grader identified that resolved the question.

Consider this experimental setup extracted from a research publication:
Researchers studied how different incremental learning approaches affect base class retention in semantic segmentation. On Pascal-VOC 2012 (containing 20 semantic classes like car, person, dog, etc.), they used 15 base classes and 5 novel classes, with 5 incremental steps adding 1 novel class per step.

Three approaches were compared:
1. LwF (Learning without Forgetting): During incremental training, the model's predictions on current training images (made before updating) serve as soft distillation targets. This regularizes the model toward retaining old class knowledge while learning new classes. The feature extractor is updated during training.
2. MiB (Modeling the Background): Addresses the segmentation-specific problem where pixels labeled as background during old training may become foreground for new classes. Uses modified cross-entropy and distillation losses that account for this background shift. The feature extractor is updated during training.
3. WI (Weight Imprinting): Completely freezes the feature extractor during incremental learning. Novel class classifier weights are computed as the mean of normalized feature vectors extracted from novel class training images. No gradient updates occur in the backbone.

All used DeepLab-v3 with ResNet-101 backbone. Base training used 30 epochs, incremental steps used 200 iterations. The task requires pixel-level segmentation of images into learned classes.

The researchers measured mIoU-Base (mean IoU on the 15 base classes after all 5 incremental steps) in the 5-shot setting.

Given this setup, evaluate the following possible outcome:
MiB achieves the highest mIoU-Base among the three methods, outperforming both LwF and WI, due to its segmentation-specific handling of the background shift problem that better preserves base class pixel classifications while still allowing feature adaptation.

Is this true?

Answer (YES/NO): NO